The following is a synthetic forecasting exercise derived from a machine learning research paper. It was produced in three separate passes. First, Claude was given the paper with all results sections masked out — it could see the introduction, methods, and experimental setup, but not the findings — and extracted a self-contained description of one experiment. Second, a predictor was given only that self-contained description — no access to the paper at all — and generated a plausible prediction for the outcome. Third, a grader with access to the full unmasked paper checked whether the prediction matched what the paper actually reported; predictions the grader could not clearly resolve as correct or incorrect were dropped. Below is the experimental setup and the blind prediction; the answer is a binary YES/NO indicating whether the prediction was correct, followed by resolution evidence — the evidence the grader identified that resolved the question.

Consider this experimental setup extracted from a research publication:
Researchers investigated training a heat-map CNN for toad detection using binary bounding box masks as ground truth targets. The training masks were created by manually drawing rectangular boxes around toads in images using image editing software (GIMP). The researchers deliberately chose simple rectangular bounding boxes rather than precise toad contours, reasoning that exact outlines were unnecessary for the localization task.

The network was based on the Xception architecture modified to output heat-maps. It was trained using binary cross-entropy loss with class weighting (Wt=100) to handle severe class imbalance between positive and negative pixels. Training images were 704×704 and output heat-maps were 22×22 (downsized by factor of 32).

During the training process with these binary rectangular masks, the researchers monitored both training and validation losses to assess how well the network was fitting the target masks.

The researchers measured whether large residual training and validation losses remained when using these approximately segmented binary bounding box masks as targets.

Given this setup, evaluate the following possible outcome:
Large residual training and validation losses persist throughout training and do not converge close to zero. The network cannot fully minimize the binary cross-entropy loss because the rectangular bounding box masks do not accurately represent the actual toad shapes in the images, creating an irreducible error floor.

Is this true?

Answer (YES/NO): YES